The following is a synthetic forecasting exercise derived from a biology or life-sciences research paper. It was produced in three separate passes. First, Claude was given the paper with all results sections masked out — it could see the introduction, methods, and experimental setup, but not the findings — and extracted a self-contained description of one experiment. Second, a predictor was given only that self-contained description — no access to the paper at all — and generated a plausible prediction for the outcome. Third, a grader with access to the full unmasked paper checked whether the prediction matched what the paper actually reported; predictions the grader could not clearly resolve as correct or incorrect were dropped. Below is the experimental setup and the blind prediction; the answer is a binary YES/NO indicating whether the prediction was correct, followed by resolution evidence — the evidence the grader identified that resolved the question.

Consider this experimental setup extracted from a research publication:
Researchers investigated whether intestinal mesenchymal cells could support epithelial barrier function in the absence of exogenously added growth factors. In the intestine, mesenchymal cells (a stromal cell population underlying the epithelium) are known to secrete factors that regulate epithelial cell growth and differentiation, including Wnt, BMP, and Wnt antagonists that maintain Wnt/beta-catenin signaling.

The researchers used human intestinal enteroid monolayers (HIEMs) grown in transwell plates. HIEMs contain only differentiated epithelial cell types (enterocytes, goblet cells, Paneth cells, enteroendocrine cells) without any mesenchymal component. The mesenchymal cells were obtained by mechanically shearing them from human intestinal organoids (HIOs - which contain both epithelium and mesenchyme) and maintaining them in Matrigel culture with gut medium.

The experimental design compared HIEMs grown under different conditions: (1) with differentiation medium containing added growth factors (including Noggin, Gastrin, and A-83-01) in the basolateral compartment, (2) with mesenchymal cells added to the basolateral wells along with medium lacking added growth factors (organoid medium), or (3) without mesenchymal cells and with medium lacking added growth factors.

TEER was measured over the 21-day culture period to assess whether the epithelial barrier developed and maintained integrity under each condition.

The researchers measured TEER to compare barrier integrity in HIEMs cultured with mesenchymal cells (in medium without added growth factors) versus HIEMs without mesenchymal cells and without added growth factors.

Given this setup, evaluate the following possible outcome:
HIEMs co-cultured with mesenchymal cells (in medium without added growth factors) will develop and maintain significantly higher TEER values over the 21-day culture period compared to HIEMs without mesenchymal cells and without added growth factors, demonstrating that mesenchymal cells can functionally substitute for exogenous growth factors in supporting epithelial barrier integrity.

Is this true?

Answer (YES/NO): YES